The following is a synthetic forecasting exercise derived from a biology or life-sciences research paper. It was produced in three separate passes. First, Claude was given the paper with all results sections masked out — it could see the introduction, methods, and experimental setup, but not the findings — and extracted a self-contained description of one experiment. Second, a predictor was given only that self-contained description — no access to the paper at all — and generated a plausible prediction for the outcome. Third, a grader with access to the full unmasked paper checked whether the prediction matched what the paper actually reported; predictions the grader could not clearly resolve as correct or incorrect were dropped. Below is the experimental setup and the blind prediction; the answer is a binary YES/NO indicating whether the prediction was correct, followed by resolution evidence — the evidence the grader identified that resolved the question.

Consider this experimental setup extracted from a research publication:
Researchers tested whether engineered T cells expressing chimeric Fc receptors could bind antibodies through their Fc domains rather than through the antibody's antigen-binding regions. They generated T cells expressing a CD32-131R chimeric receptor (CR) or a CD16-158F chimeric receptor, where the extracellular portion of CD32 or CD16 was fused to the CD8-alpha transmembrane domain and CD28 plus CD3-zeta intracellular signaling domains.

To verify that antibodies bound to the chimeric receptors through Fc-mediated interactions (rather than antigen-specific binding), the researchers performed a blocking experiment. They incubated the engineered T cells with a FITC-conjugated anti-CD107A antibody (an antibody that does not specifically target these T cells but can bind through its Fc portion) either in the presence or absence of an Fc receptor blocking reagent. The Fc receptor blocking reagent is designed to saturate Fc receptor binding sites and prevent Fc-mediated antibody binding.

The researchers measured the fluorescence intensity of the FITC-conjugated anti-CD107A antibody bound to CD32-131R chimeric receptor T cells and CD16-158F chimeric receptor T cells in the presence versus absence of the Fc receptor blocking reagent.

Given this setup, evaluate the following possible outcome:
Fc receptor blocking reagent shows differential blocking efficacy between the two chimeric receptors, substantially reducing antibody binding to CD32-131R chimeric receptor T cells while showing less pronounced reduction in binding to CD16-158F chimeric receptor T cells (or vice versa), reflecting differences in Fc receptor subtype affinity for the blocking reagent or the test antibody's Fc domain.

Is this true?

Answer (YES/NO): NO